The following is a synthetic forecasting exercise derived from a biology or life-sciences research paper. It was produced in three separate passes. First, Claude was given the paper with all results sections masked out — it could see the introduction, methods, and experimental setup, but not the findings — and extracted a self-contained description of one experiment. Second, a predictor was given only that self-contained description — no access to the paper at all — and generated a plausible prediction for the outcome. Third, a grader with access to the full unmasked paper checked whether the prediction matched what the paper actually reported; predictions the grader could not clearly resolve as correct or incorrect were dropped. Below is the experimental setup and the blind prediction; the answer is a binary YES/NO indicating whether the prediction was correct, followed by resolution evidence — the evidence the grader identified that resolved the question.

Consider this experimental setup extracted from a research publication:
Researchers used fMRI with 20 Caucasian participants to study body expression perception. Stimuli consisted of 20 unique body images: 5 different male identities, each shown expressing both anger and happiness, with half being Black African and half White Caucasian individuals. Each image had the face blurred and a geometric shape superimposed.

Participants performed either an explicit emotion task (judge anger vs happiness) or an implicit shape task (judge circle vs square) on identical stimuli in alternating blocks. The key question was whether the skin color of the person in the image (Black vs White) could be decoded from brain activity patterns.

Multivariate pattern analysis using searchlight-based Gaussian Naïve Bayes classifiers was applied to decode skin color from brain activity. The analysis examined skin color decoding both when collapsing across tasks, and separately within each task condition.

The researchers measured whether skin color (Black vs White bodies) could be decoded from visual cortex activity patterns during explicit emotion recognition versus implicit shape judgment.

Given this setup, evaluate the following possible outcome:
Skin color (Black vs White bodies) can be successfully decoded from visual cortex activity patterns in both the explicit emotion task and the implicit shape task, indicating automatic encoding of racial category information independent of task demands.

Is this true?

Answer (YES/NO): NO